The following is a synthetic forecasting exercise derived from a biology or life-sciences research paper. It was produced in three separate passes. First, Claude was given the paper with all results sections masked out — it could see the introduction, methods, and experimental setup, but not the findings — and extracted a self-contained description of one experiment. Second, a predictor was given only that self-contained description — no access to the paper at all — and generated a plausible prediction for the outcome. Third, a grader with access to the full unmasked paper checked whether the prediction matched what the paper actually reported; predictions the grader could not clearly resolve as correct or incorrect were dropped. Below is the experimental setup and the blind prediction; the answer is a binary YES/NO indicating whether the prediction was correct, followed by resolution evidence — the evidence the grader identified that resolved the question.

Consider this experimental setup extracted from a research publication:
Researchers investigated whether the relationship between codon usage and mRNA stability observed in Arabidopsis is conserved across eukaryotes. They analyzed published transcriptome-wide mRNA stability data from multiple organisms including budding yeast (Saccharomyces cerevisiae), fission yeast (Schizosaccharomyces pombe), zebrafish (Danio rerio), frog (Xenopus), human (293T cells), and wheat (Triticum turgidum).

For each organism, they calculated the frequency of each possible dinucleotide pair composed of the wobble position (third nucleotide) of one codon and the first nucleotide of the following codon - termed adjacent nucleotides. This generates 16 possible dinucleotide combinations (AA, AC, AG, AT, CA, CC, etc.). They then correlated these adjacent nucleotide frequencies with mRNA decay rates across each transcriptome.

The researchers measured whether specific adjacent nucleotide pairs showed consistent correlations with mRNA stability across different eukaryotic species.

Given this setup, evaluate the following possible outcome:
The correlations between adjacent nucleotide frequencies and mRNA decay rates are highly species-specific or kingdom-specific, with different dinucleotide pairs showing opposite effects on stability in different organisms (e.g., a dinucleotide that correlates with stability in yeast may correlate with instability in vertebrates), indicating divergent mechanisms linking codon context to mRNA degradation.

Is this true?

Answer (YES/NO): NO